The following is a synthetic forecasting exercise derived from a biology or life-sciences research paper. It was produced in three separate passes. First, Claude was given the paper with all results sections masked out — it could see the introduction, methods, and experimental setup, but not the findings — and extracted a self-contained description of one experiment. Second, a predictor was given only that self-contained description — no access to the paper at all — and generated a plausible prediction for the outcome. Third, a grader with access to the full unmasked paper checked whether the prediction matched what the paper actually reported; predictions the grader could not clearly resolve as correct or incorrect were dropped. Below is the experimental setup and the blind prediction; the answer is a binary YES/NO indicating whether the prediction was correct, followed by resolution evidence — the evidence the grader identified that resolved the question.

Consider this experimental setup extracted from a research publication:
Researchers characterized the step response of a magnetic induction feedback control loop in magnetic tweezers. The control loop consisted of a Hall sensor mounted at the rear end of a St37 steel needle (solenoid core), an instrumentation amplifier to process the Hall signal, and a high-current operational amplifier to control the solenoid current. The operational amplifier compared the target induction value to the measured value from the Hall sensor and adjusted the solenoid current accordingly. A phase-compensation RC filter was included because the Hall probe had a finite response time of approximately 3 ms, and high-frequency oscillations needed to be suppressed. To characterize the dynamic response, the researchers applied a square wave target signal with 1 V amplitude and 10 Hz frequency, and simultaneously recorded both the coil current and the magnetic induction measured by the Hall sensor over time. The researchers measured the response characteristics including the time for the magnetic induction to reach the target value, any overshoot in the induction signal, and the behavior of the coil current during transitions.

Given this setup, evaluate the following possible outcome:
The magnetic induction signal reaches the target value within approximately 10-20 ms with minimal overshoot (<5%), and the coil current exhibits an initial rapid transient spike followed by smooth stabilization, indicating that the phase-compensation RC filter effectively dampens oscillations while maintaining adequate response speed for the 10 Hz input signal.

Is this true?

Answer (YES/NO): NO